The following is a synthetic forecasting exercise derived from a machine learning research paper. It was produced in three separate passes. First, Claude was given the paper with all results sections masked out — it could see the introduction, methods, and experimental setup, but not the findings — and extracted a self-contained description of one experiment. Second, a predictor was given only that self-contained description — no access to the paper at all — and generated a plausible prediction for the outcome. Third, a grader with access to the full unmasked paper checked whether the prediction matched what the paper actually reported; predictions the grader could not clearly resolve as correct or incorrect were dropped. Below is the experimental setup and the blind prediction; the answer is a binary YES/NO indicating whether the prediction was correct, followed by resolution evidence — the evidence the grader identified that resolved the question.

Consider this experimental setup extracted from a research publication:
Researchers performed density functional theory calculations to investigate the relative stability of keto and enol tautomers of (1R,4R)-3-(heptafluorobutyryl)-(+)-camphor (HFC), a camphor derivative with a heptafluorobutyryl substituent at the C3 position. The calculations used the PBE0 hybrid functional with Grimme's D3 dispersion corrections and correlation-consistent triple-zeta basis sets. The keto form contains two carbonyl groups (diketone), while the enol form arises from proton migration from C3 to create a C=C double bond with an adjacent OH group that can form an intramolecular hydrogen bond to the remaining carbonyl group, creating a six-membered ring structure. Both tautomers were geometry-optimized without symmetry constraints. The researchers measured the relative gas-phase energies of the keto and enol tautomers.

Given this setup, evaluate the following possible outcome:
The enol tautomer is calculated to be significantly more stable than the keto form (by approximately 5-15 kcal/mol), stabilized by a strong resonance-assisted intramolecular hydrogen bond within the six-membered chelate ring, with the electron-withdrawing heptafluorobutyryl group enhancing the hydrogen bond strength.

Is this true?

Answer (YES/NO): YES